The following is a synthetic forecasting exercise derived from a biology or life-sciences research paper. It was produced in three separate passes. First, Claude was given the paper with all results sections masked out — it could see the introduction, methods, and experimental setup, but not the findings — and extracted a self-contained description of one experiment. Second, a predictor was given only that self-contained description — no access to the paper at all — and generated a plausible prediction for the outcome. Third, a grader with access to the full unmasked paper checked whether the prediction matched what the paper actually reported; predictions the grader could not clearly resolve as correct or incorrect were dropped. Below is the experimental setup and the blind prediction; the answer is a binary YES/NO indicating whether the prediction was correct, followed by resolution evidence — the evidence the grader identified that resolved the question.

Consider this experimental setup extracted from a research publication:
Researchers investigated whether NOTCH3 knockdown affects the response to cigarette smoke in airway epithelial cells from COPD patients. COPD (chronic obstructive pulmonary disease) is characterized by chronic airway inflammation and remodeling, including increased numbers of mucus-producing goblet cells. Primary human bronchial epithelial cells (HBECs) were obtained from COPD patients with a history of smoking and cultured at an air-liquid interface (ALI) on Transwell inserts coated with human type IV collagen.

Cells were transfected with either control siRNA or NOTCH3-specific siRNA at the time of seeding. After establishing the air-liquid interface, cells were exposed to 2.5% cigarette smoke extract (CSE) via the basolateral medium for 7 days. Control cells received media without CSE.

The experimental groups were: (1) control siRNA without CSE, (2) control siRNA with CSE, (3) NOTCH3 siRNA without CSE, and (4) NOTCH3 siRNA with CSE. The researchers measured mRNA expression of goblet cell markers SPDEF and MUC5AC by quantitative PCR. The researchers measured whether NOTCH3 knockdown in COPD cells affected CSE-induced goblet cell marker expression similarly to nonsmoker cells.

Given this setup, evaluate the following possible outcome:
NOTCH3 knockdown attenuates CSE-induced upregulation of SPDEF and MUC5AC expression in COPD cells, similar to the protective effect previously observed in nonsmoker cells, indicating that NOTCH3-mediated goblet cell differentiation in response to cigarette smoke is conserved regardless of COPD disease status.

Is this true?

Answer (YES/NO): YES